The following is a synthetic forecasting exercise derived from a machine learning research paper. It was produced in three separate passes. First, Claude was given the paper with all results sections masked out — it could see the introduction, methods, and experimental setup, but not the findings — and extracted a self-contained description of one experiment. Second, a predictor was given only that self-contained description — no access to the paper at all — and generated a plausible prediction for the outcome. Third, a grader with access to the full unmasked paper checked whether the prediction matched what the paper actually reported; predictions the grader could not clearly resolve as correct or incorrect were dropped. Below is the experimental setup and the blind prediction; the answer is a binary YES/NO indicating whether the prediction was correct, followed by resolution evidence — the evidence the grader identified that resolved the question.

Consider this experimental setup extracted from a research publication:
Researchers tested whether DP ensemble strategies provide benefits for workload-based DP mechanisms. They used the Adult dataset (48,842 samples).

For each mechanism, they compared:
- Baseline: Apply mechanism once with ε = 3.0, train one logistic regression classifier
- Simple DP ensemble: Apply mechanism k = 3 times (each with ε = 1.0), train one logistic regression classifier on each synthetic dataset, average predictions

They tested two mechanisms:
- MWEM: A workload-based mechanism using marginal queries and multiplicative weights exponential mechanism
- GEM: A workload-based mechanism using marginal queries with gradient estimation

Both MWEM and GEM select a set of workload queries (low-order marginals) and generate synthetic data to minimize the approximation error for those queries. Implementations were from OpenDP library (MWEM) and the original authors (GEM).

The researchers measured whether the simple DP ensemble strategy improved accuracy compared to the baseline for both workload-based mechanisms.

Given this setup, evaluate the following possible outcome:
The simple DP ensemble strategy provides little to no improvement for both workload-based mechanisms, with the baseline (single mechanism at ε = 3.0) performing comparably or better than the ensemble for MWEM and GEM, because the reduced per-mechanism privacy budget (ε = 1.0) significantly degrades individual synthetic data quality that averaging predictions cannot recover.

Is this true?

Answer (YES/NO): YES